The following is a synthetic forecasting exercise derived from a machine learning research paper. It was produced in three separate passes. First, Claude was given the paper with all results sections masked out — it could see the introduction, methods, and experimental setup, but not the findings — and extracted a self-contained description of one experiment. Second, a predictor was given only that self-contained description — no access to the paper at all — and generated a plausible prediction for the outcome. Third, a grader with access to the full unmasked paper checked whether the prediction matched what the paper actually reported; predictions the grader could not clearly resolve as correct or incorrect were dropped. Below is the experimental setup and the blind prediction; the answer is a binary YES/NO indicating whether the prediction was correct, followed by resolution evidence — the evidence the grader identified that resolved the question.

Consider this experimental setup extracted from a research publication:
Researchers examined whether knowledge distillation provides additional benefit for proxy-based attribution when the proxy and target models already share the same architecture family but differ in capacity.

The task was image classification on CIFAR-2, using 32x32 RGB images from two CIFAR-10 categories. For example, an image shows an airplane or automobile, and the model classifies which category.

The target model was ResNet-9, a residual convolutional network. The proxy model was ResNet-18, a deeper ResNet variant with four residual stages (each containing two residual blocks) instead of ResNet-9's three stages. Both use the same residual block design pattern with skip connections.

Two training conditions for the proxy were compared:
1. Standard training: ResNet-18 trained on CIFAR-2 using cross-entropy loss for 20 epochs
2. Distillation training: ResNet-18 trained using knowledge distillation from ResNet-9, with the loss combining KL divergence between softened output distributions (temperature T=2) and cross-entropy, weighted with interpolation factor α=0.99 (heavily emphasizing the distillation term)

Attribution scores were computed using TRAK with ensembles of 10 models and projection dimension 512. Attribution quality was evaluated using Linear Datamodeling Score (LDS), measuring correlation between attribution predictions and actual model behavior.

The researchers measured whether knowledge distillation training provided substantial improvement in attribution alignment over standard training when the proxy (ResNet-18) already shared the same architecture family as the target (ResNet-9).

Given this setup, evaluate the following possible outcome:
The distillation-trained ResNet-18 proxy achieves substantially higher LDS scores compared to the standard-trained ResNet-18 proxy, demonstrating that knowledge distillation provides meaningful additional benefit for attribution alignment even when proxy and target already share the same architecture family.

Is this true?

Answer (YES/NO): NO